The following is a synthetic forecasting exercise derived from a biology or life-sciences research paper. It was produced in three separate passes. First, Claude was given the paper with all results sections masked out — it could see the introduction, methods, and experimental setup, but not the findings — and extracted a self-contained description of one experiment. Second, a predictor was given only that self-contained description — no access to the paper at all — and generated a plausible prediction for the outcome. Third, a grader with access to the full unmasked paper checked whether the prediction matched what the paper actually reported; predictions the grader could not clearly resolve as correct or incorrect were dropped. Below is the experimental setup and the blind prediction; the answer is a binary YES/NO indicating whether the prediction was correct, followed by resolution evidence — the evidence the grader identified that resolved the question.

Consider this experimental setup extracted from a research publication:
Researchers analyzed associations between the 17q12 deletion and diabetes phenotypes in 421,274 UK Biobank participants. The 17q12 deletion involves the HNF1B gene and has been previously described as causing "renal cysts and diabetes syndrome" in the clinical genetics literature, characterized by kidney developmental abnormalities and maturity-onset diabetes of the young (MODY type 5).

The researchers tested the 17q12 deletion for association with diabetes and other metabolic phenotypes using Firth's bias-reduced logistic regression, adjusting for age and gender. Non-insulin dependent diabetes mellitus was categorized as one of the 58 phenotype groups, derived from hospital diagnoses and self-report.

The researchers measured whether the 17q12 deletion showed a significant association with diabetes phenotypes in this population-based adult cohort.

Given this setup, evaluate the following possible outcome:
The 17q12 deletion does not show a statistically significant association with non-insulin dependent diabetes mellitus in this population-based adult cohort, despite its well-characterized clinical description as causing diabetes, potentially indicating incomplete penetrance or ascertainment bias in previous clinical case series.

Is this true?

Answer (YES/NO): NO